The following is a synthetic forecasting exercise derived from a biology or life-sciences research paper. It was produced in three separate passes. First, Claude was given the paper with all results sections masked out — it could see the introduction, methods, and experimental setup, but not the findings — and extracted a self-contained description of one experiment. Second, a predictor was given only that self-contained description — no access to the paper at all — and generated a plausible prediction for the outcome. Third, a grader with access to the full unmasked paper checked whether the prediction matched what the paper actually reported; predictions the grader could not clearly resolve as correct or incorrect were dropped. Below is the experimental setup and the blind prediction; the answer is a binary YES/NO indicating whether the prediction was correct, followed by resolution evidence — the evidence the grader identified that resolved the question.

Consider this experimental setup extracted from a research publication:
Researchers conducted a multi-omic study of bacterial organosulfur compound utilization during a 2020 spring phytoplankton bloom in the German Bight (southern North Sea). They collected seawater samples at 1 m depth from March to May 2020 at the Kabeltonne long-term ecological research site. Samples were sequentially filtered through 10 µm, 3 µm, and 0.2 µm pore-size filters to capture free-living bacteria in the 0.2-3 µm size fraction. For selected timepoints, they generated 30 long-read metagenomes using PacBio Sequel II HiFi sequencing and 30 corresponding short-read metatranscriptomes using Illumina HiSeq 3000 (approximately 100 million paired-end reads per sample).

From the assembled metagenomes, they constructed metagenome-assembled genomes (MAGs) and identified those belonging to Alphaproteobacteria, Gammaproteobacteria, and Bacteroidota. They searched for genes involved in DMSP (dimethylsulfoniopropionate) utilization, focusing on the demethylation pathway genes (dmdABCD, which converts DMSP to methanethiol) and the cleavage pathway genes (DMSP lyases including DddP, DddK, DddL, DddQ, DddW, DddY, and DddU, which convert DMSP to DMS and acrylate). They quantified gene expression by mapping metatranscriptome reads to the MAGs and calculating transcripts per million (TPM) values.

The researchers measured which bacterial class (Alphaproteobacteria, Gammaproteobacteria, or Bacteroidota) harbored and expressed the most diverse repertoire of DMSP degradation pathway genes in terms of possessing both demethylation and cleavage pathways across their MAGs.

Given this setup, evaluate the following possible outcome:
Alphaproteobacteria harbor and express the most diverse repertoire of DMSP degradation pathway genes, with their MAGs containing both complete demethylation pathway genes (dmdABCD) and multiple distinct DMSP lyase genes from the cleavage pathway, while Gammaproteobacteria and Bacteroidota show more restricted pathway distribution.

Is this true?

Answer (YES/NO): NO